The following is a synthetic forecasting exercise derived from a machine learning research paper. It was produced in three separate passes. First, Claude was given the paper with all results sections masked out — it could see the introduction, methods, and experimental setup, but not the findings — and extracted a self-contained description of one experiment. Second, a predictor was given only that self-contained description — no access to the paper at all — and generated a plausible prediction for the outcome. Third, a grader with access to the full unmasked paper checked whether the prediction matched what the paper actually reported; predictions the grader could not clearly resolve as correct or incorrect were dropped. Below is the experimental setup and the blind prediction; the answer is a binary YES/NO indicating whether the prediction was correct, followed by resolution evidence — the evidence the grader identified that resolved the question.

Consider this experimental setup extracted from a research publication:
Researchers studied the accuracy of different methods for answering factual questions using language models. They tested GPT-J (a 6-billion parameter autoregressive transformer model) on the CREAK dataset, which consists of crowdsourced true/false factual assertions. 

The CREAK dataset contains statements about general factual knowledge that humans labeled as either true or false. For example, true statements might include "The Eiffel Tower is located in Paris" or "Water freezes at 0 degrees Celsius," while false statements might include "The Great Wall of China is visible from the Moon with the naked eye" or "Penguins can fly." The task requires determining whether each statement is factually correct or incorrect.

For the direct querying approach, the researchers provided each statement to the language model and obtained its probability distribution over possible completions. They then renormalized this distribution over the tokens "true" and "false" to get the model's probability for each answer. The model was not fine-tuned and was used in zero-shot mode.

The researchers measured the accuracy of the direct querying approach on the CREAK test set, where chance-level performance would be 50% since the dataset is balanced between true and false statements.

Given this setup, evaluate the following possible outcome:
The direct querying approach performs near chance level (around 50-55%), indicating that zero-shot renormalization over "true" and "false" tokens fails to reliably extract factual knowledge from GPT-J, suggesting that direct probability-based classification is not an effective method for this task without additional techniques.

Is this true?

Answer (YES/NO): YES